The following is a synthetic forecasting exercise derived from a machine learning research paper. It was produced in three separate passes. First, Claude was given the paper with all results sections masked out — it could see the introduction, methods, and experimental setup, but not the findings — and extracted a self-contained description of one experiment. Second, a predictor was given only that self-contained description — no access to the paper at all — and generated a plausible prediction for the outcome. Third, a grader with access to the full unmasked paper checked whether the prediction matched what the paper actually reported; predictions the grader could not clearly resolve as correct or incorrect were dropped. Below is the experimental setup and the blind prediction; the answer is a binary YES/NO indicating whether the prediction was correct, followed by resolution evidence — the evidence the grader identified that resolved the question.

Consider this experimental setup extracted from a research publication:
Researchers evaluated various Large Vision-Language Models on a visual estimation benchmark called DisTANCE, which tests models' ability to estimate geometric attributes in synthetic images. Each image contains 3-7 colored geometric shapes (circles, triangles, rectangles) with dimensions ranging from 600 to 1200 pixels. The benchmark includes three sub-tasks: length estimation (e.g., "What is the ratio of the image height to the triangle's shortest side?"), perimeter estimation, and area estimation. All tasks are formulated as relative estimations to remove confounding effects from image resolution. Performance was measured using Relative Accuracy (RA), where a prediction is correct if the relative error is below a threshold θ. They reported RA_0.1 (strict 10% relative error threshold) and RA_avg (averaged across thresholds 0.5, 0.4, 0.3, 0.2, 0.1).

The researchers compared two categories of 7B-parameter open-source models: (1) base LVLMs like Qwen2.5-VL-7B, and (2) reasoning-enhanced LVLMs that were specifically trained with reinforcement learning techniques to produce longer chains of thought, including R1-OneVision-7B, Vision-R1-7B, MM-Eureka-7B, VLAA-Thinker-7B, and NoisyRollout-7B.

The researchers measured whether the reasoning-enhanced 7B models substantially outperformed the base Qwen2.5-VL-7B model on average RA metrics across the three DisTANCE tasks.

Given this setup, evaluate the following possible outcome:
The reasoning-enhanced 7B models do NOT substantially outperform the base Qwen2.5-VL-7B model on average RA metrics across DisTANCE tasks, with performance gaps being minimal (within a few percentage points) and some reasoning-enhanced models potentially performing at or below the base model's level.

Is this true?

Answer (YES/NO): YES